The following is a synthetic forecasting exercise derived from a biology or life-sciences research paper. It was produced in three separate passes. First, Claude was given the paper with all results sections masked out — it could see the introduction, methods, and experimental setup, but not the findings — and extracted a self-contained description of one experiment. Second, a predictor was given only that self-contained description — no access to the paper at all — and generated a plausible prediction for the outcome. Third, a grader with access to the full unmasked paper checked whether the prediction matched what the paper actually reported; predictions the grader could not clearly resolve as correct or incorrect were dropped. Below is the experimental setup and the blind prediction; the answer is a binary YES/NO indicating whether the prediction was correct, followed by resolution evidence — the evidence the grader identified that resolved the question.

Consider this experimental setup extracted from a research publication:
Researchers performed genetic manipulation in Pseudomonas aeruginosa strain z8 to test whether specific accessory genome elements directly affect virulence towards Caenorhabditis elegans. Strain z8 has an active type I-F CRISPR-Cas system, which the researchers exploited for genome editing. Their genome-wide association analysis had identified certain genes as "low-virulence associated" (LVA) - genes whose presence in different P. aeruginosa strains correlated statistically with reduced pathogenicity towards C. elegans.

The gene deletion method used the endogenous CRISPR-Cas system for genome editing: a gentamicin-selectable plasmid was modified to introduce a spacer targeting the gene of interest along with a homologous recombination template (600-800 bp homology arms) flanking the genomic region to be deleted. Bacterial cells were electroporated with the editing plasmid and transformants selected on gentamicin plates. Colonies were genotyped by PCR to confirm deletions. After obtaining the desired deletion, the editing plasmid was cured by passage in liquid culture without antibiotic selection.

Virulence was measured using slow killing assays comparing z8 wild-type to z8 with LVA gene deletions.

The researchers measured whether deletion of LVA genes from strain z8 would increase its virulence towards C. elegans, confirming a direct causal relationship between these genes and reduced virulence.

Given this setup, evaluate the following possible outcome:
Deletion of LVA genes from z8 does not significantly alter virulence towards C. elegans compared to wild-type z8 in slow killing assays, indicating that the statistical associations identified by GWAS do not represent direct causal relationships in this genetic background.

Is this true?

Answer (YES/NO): NO